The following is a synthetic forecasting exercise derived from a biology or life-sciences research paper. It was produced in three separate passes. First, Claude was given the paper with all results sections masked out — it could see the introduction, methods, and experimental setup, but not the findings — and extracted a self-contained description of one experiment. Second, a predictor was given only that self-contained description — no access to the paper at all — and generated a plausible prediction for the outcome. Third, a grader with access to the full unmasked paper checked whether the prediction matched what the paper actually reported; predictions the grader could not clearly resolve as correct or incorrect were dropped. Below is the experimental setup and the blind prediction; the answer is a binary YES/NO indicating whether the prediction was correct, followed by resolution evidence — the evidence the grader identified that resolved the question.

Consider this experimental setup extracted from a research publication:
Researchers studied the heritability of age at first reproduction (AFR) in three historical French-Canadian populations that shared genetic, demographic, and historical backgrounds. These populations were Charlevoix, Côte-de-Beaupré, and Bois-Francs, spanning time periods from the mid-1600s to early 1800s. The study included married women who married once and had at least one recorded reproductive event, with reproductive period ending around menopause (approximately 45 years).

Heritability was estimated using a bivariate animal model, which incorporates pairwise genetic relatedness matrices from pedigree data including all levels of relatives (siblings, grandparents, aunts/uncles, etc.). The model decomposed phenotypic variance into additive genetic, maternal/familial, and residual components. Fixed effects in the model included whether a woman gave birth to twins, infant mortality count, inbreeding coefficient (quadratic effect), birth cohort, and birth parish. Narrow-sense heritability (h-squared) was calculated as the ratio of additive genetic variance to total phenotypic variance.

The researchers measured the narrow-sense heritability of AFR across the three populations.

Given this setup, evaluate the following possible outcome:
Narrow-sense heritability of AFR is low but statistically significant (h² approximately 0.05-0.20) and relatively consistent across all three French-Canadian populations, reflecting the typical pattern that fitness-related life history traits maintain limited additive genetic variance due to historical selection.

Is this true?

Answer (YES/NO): YES